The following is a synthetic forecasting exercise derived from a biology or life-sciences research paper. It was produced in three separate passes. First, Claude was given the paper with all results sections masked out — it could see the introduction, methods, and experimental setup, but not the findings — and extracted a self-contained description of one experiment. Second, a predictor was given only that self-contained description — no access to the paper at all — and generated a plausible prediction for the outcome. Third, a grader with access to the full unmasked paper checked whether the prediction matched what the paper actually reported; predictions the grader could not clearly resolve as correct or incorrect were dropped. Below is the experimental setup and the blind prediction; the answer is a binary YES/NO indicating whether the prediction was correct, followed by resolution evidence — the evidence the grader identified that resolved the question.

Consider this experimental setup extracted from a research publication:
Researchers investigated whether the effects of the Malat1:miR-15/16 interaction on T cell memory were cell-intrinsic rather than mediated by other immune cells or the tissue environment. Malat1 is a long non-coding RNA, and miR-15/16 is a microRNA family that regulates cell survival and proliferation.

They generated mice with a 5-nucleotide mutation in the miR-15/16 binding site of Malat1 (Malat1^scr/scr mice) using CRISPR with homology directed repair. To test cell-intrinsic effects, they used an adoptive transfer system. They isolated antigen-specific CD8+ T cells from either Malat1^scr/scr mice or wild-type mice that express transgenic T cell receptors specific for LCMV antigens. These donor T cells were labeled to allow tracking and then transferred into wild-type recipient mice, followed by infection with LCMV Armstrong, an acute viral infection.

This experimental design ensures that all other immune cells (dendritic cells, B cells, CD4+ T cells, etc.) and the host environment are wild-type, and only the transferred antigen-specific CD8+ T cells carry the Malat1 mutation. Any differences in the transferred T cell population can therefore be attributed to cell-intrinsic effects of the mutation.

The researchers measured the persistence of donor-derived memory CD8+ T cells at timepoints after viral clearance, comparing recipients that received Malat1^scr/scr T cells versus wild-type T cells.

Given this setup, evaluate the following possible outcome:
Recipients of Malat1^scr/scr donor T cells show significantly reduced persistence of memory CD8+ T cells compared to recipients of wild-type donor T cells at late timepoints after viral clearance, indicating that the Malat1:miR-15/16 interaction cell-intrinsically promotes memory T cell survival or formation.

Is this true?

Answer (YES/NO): YES